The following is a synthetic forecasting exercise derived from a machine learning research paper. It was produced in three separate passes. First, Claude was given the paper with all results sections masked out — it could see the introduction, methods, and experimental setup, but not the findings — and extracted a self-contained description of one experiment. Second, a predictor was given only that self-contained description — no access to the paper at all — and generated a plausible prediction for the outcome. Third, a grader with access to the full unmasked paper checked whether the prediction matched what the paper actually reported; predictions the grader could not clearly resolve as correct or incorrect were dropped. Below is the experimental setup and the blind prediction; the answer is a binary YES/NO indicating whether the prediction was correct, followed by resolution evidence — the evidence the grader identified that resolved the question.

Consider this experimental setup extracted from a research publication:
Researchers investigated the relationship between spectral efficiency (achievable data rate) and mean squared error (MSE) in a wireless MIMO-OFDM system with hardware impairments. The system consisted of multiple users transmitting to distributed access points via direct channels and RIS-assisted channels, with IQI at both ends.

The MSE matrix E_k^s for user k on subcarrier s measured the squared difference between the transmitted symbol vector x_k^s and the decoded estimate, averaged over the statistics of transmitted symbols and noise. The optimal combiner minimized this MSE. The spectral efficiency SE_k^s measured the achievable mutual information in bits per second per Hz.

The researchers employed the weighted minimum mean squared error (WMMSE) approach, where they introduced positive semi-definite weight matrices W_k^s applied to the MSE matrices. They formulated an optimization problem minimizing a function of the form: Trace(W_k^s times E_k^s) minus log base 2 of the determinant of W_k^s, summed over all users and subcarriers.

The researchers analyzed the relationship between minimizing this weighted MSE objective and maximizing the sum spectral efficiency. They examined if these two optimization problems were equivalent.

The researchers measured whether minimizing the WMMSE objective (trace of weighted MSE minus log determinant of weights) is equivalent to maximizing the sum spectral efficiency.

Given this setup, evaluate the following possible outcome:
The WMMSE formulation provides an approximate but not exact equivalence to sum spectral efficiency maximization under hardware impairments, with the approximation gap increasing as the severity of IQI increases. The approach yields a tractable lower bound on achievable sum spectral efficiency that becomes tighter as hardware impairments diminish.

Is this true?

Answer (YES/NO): NO